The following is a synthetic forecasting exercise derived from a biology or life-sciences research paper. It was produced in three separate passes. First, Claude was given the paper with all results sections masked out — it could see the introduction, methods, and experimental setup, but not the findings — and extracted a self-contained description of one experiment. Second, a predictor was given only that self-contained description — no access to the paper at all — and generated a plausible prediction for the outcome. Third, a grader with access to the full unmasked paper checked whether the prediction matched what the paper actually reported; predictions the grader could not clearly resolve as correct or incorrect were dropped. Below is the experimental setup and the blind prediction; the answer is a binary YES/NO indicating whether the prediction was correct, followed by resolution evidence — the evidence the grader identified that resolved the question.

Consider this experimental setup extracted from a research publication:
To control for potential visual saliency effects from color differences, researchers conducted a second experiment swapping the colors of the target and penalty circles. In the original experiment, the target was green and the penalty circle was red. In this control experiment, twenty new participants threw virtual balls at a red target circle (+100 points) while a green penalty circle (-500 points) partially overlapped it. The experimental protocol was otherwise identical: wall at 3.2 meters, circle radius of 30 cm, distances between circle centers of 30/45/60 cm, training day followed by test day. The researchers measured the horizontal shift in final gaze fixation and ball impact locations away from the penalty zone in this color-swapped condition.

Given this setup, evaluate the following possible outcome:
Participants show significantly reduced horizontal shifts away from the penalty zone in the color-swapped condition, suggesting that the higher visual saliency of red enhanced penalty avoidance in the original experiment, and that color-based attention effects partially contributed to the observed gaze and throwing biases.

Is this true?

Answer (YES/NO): NO